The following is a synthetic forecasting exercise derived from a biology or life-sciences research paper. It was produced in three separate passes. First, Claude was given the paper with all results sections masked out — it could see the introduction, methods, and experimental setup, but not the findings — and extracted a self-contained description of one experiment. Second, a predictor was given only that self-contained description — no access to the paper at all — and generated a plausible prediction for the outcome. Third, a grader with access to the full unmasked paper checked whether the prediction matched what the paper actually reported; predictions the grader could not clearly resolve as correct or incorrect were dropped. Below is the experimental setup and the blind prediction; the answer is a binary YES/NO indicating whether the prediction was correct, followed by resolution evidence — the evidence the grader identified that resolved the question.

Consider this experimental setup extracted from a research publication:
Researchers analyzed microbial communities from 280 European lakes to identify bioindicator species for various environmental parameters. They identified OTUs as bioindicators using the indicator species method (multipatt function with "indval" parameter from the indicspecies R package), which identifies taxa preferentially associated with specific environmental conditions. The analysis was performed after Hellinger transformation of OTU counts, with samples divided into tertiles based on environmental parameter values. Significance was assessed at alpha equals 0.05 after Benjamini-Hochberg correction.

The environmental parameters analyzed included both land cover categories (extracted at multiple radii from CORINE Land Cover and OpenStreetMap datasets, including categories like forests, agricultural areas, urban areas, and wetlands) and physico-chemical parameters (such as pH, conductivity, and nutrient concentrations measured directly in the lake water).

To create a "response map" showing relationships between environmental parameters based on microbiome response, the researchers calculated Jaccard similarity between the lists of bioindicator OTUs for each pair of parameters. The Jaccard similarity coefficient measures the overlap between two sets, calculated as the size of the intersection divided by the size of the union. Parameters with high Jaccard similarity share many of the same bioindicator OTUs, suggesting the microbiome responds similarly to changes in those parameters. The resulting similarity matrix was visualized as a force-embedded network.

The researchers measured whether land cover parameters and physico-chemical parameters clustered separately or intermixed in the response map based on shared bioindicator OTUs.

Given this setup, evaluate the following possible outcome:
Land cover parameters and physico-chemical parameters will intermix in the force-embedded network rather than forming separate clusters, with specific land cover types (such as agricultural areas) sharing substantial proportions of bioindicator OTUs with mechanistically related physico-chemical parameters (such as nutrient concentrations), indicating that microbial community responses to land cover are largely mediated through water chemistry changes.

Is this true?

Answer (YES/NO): YES